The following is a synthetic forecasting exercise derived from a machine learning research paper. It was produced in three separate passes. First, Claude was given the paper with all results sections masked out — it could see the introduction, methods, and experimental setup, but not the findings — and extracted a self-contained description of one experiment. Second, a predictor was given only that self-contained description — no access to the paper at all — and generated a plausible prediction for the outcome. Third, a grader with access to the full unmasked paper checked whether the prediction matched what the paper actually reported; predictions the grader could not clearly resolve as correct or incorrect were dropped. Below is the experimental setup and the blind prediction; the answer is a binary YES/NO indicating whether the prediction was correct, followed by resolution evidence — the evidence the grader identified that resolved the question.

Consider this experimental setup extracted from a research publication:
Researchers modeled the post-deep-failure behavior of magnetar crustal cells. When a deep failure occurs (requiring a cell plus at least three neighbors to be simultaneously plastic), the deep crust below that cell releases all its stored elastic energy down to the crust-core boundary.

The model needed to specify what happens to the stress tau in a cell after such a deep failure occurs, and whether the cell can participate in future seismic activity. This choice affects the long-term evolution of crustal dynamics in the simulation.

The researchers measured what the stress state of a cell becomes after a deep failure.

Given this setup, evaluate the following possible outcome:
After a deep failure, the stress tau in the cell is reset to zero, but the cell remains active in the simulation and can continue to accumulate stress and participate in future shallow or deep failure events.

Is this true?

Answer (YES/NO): NO